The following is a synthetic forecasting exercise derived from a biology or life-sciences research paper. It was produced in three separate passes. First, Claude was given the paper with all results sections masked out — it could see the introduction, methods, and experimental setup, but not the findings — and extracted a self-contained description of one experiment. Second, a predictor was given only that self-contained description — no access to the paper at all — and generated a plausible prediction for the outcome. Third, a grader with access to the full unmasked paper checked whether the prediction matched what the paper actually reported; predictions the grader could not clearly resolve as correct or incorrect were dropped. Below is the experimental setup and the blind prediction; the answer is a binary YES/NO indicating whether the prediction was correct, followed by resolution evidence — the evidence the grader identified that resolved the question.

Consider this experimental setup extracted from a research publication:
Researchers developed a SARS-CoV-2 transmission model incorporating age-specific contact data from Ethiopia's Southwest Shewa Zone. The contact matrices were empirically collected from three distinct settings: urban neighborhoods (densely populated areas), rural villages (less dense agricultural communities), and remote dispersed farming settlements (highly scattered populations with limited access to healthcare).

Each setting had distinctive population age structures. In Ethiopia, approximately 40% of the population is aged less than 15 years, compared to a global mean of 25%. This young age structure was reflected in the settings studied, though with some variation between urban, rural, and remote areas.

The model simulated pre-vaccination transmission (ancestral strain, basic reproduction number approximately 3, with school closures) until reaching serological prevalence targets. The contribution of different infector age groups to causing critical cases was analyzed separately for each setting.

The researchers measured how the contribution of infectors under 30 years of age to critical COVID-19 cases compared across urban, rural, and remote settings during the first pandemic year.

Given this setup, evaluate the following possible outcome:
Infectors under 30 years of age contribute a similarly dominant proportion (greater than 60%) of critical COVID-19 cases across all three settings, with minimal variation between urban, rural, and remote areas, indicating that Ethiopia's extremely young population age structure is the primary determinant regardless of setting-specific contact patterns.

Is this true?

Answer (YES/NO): NO